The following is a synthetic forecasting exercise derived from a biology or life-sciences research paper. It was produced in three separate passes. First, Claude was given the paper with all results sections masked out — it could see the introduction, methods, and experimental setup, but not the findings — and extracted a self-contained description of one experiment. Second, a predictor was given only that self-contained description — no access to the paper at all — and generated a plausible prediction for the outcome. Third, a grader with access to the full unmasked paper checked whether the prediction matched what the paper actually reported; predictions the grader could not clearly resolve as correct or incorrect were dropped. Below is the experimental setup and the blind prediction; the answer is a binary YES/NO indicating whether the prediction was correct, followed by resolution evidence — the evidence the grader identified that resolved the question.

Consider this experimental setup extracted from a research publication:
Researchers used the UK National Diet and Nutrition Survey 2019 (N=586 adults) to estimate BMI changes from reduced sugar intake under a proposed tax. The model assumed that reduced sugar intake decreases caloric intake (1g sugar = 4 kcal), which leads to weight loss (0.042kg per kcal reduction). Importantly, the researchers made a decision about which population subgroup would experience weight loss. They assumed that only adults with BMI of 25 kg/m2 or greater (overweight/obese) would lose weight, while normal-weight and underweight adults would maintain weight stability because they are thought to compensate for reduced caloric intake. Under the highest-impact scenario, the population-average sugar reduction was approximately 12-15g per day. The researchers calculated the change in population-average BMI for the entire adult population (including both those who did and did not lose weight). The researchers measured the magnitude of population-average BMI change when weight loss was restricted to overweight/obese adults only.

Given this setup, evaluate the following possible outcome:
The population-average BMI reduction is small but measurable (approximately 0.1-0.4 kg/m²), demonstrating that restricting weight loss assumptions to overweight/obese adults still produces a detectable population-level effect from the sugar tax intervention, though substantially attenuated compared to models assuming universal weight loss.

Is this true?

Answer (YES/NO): NO